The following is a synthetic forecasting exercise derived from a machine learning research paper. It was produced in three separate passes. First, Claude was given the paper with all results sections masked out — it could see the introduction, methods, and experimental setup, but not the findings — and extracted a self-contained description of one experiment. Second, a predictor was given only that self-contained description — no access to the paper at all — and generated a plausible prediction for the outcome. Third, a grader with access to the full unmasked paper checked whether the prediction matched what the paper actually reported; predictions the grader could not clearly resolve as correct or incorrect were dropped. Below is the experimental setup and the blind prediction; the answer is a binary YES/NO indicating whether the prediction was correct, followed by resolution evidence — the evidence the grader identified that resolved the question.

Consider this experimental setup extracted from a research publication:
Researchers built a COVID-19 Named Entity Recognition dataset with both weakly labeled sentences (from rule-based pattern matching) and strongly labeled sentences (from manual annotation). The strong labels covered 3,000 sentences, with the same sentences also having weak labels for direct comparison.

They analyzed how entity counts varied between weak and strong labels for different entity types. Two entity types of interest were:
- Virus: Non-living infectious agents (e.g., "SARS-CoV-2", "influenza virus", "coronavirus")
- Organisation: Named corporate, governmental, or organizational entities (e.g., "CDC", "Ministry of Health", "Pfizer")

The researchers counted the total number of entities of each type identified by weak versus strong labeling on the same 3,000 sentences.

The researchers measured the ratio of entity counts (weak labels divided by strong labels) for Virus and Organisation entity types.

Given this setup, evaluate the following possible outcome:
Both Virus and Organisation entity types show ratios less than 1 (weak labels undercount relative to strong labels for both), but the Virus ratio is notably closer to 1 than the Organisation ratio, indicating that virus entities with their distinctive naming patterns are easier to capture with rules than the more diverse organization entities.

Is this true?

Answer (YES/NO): YES